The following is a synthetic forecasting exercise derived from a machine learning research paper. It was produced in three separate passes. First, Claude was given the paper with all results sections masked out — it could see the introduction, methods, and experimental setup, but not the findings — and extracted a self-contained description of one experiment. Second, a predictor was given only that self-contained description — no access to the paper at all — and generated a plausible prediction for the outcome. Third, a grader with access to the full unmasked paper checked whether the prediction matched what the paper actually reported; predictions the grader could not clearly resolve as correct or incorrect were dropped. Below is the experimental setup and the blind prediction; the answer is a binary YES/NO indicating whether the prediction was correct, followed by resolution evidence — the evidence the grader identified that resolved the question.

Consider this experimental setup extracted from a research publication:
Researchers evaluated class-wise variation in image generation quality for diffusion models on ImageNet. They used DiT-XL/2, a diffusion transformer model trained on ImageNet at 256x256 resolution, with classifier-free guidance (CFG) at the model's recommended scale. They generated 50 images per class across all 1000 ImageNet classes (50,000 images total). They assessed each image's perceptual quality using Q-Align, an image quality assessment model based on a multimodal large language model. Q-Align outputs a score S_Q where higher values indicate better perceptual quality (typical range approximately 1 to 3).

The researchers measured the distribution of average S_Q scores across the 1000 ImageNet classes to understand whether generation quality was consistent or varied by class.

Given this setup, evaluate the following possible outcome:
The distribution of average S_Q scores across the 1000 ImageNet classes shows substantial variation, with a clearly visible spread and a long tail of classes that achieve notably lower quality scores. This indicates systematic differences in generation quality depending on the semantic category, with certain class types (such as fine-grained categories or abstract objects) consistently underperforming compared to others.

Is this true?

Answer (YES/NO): YES